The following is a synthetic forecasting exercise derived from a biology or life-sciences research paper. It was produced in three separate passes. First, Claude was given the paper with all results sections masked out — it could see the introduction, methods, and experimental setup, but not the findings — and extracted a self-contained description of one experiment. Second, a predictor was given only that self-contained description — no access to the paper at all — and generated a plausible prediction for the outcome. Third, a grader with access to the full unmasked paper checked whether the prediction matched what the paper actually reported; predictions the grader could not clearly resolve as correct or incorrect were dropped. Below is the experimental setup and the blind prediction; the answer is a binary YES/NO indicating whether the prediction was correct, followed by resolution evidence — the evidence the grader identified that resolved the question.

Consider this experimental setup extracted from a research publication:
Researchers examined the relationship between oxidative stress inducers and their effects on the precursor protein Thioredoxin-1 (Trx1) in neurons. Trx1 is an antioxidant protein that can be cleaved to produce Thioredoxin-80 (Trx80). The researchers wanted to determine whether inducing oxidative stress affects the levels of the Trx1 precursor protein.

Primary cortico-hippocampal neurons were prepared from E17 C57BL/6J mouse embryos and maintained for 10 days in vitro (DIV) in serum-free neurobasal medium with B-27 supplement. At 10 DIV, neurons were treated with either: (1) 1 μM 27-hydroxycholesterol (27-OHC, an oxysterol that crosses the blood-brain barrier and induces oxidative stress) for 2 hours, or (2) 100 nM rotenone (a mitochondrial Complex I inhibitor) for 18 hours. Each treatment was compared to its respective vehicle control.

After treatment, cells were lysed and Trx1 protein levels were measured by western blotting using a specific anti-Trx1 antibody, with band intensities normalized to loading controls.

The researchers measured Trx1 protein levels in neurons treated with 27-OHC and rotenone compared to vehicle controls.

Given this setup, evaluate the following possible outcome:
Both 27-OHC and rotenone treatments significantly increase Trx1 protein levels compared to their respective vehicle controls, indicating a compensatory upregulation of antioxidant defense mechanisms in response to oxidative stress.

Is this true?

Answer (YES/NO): YES